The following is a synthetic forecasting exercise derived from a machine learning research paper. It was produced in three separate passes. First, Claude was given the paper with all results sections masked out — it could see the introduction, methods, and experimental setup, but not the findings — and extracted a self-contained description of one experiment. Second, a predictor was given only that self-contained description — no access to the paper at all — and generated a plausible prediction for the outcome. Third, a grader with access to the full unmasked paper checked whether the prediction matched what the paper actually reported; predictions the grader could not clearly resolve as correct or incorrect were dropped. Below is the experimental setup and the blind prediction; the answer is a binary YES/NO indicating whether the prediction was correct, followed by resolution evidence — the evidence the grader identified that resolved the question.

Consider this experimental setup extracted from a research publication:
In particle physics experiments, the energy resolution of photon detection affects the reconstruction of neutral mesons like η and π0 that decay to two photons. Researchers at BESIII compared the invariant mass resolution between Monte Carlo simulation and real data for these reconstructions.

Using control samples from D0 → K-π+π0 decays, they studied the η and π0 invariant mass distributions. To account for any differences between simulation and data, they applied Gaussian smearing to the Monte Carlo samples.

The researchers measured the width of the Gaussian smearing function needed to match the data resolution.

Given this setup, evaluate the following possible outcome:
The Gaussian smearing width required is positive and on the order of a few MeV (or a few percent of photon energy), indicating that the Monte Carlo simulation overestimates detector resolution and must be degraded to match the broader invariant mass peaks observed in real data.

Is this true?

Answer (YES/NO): YES